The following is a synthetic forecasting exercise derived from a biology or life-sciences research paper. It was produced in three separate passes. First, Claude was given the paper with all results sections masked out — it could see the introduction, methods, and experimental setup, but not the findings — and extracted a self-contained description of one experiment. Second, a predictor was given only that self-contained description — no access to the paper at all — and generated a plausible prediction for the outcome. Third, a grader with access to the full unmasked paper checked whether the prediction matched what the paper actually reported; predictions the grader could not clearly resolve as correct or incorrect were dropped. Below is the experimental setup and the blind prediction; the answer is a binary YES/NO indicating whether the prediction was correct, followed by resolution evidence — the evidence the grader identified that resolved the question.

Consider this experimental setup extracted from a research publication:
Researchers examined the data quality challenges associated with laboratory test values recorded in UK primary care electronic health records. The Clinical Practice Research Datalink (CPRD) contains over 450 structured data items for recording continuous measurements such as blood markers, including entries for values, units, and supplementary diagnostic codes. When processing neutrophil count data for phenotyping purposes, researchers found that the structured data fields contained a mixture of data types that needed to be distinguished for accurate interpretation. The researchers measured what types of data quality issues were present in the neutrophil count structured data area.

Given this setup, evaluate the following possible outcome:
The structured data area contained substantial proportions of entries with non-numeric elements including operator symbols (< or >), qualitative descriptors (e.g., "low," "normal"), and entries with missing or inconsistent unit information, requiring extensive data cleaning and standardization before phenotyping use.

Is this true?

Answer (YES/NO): NO